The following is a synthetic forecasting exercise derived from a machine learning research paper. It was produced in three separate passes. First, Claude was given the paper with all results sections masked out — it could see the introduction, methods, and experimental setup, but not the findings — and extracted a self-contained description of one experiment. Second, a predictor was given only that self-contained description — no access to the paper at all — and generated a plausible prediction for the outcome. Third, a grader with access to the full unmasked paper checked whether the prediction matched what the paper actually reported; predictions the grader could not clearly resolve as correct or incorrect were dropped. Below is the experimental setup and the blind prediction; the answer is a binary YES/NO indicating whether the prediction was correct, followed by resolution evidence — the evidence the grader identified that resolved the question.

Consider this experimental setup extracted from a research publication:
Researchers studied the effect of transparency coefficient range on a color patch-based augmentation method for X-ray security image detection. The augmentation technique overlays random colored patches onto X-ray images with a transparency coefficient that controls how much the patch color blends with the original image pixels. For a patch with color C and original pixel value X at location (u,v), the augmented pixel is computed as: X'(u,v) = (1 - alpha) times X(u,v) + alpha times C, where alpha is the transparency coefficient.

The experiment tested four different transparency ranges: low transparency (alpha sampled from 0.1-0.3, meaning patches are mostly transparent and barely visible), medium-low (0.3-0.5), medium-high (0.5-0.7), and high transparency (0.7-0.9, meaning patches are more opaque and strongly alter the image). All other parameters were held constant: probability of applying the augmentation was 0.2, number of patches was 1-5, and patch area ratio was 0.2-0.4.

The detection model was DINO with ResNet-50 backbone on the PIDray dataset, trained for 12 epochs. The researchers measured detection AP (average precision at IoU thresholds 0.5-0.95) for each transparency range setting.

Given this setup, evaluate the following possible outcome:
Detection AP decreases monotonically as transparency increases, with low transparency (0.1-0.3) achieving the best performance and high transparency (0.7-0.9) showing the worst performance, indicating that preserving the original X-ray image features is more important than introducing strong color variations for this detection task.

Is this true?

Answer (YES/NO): NO